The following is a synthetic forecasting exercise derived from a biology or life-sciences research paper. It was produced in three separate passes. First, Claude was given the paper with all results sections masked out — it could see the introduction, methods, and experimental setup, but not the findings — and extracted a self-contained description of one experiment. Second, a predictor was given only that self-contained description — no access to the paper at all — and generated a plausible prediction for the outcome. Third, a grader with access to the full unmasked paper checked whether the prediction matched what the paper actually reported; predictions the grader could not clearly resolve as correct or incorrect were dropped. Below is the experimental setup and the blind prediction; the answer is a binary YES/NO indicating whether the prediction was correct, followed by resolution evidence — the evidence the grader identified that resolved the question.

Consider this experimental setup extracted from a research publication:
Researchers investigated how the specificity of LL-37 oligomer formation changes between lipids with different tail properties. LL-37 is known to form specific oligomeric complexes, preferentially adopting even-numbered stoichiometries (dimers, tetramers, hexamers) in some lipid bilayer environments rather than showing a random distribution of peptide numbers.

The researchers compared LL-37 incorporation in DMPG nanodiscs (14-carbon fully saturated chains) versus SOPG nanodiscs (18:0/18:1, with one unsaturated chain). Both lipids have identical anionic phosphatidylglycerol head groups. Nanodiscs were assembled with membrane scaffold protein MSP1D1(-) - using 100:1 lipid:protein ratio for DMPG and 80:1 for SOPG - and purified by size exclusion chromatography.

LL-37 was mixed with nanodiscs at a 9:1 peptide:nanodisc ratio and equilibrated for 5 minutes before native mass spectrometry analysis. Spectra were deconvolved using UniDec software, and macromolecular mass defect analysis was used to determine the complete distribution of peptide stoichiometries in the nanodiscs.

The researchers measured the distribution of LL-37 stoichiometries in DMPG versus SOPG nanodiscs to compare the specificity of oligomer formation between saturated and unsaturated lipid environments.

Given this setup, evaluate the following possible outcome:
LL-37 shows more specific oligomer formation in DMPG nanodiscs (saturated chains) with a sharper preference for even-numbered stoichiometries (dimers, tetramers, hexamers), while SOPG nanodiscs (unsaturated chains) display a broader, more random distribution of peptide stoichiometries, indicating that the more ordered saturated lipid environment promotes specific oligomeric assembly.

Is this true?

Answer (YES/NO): NO